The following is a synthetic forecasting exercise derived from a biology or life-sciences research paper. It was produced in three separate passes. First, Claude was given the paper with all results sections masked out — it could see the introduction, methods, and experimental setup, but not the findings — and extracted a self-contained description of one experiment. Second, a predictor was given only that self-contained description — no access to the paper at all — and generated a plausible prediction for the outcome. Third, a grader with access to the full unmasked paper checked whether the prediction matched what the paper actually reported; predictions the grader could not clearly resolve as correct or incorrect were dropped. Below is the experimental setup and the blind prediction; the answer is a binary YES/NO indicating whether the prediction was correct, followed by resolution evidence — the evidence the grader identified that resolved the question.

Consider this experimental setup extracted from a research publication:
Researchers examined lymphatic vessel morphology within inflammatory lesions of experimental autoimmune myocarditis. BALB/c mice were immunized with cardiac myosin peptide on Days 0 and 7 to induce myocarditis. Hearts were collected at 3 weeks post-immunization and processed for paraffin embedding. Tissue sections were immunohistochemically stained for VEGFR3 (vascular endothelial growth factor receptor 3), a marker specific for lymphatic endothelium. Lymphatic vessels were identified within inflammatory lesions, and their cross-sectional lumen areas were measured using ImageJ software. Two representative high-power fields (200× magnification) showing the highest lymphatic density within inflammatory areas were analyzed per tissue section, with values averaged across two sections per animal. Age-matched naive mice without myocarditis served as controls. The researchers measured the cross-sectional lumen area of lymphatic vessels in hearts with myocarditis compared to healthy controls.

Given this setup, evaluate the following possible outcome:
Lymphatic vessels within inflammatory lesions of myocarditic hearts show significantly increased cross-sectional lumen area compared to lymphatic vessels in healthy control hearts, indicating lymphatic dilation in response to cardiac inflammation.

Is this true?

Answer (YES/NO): YES